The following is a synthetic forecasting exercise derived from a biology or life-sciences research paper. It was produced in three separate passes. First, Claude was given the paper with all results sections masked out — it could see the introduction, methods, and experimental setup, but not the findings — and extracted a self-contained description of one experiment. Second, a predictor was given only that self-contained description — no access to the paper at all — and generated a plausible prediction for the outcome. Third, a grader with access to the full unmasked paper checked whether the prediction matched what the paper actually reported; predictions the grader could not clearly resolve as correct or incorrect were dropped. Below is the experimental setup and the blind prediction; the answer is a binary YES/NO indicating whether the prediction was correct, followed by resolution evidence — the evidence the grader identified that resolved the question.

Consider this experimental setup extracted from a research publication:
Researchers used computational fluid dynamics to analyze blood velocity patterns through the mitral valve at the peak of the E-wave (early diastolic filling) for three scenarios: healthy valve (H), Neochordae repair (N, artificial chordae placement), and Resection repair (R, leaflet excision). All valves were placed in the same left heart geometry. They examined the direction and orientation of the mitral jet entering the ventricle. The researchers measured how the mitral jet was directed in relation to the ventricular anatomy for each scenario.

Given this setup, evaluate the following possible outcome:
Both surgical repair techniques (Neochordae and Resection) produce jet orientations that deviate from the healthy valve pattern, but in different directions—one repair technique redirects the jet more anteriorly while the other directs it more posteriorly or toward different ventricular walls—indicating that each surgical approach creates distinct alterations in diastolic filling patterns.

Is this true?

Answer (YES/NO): NO